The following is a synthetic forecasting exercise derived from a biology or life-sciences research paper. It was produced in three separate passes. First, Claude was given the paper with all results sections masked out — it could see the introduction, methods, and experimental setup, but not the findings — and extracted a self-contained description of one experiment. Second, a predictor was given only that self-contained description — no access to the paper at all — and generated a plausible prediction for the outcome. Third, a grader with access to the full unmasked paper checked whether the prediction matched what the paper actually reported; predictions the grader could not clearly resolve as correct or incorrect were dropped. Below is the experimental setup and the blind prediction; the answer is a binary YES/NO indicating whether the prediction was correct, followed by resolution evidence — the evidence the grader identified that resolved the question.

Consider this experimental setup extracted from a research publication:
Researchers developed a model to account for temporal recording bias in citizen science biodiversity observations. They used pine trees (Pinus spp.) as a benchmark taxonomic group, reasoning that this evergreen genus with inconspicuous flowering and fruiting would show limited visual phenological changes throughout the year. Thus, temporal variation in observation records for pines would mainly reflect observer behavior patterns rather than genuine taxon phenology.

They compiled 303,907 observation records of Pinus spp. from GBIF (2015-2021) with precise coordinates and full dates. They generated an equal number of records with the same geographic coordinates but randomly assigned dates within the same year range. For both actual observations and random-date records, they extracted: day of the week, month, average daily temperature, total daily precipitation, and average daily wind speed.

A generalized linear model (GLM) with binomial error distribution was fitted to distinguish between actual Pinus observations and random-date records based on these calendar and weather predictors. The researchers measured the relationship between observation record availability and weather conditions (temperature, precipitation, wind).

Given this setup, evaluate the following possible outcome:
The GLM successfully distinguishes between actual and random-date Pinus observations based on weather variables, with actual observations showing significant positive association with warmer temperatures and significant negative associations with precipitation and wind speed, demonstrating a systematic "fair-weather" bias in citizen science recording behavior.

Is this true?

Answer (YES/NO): YES